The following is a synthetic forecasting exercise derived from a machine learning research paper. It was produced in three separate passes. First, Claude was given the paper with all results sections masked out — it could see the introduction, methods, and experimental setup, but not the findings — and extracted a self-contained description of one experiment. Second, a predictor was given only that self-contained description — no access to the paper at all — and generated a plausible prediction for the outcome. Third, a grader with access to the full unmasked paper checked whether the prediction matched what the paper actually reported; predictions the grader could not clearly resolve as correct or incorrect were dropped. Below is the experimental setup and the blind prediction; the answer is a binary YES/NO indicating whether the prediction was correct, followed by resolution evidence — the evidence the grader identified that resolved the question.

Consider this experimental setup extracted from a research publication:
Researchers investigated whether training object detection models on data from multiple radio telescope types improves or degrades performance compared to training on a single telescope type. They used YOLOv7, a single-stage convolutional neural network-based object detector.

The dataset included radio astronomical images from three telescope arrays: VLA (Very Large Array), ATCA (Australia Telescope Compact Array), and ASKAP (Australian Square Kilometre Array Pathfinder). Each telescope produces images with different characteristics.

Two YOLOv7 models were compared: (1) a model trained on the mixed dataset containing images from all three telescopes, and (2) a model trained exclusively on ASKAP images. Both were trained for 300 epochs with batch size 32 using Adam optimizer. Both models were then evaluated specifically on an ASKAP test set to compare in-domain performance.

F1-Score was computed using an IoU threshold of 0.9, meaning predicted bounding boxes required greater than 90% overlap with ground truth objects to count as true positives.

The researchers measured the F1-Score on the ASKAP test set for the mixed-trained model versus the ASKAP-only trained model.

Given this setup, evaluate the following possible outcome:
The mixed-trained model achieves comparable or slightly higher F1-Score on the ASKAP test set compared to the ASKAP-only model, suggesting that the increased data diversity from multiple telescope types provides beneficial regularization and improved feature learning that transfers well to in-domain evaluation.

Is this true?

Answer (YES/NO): YES